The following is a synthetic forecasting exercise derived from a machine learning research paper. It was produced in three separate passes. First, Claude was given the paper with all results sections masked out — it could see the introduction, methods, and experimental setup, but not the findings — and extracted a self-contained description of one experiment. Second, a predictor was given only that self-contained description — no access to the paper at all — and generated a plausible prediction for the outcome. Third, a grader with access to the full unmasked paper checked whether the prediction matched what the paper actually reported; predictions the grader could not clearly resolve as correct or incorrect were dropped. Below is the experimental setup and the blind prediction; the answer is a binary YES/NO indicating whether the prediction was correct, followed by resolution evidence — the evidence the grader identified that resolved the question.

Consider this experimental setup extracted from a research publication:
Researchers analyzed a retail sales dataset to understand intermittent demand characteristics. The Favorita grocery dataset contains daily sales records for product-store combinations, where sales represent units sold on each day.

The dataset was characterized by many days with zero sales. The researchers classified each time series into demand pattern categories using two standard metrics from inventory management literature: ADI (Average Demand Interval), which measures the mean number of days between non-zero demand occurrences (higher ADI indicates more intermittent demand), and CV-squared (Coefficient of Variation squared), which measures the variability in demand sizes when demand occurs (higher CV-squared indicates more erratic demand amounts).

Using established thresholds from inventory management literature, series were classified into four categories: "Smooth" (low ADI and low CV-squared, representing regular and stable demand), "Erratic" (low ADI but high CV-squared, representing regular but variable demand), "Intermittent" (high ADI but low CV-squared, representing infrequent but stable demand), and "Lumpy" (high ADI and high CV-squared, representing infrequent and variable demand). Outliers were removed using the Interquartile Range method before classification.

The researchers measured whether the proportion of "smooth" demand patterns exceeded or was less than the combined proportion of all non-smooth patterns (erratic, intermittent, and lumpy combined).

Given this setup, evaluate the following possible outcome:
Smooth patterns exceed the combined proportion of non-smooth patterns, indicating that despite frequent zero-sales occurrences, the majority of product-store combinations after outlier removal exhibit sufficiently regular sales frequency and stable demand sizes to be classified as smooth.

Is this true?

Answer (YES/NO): NO